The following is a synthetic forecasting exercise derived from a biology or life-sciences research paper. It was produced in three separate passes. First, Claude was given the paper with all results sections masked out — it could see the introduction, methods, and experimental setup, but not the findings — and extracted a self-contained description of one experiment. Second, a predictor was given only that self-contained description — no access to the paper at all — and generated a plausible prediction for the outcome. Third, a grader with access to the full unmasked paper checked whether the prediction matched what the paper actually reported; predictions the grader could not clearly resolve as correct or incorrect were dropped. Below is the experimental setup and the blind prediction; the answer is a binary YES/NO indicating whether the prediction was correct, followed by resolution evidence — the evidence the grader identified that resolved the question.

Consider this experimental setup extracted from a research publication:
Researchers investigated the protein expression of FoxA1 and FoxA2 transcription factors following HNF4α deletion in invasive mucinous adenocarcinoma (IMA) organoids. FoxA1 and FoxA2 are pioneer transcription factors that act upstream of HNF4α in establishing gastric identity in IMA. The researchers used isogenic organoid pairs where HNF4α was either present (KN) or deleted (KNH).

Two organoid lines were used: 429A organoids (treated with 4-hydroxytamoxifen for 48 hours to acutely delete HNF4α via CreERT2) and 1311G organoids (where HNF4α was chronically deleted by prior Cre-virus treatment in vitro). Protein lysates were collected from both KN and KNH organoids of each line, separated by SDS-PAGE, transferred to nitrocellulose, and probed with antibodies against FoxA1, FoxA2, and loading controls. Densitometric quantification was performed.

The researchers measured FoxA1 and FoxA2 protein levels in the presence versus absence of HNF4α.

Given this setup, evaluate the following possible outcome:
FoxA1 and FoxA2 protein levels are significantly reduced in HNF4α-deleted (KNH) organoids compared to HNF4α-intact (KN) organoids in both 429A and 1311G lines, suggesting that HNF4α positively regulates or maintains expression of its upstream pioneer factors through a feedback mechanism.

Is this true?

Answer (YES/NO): NO